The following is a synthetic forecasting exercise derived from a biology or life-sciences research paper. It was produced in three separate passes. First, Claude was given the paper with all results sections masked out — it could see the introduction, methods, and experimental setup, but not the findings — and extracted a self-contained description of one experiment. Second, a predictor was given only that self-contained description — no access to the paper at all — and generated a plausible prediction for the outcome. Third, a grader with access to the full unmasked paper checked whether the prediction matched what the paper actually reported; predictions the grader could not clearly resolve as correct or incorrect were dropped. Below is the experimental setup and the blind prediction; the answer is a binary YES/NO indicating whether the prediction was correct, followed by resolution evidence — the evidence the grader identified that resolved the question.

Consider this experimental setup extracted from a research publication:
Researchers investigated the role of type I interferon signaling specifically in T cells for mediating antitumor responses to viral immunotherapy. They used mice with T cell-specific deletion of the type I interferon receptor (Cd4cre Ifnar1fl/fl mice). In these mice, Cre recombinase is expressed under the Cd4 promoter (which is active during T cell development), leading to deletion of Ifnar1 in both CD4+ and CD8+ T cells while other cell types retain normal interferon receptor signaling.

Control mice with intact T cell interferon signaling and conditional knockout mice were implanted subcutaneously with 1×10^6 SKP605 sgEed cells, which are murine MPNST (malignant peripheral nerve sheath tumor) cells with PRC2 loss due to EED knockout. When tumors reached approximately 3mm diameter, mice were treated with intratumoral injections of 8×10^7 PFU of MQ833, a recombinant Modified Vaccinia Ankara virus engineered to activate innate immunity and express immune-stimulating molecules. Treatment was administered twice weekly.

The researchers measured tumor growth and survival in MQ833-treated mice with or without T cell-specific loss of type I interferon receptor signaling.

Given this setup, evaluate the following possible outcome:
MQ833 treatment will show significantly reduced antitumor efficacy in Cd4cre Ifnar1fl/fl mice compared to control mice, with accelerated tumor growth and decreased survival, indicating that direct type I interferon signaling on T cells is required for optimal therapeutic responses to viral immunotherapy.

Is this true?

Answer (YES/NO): YES